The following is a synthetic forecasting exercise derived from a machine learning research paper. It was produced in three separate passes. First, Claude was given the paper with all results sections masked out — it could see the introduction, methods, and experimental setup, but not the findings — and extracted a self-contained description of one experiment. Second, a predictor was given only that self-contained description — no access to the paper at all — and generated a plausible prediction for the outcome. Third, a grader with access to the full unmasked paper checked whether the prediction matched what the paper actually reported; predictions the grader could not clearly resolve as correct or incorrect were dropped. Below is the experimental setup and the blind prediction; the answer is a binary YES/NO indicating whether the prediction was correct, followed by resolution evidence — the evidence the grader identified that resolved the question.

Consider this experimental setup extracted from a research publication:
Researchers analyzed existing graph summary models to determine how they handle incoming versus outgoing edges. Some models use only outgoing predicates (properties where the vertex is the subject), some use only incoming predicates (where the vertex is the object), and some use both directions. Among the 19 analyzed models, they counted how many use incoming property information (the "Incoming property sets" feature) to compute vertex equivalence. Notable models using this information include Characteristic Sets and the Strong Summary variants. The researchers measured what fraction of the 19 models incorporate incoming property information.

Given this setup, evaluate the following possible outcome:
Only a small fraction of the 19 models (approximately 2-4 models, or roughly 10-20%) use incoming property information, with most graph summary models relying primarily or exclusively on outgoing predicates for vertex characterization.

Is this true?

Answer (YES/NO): NO